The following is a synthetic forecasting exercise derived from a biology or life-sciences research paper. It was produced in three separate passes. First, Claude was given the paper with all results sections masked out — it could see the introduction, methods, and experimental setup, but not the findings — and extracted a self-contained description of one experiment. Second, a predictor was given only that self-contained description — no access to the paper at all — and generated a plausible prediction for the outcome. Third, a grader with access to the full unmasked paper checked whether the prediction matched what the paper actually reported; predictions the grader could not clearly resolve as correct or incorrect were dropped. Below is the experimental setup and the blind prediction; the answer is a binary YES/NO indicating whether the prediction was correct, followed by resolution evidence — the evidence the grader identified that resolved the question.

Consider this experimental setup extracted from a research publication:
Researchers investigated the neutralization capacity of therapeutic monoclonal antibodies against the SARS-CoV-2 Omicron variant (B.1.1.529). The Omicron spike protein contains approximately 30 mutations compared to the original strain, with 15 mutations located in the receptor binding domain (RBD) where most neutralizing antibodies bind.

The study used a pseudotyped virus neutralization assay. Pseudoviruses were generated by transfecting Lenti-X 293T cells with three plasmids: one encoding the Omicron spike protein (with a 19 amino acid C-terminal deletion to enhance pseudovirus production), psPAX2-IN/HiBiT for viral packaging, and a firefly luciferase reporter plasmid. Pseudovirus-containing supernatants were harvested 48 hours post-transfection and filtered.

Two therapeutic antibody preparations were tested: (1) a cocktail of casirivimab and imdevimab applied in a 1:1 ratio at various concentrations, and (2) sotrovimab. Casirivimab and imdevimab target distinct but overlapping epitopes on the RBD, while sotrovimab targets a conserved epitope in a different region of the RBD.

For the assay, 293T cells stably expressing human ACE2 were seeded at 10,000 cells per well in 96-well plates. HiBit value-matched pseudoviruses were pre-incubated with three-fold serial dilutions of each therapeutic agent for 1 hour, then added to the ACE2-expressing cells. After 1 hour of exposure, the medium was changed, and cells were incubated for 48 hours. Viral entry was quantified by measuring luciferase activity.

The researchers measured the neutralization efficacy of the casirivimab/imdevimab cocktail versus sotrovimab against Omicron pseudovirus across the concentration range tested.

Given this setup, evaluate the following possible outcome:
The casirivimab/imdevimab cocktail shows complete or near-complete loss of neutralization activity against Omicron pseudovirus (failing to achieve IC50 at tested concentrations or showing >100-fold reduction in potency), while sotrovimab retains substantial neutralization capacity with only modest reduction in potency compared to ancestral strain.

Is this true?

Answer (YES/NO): YES